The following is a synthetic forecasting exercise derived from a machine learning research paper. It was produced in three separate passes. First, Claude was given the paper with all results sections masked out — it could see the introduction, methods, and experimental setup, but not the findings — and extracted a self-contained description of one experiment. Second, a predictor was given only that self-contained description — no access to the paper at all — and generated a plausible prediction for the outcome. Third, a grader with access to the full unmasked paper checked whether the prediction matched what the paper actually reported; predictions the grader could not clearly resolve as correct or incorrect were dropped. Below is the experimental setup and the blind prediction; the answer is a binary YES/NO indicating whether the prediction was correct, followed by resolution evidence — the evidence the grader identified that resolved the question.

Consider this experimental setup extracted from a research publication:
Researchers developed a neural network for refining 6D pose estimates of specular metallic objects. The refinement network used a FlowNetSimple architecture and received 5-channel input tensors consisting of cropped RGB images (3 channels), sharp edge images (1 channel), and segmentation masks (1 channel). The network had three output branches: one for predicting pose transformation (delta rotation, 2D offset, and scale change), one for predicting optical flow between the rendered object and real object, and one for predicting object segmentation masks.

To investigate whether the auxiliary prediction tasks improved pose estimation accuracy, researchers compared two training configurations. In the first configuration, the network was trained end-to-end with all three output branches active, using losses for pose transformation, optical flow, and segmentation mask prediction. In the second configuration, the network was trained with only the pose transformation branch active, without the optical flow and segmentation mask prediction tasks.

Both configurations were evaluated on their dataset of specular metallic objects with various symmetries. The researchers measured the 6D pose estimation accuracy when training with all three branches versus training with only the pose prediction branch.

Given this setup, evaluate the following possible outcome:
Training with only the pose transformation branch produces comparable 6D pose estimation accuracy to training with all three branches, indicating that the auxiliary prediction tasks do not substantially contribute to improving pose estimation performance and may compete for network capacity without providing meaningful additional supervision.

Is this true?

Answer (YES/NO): NO